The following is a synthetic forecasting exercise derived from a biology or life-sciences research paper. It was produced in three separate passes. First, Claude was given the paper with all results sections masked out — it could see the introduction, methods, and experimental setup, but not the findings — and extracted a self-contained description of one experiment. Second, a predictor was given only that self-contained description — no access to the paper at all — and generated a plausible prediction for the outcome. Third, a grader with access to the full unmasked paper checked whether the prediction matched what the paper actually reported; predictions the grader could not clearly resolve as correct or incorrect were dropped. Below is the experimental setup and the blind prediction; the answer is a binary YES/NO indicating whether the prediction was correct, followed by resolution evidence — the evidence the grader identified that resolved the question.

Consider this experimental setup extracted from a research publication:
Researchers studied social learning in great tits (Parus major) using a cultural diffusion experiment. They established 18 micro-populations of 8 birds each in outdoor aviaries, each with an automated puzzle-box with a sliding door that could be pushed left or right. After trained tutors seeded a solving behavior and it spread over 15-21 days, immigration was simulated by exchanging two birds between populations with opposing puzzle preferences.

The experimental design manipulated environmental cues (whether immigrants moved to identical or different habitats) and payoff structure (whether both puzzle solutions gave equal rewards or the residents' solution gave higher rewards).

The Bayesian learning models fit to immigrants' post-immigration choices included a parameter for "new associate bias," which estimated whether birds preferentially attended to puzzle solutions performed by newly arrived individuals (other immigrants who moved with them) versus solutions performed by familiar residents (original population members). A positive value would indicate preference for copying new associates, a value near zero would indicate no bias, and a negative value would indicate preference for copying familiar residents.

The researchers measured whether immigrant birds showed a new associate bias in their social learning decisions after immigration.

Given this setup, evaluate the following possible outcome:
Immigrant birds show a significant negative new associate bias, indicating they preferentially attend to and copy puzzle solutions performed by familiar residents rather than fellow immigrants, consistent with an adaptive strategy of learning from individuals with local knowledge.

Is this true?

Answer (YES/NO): NO